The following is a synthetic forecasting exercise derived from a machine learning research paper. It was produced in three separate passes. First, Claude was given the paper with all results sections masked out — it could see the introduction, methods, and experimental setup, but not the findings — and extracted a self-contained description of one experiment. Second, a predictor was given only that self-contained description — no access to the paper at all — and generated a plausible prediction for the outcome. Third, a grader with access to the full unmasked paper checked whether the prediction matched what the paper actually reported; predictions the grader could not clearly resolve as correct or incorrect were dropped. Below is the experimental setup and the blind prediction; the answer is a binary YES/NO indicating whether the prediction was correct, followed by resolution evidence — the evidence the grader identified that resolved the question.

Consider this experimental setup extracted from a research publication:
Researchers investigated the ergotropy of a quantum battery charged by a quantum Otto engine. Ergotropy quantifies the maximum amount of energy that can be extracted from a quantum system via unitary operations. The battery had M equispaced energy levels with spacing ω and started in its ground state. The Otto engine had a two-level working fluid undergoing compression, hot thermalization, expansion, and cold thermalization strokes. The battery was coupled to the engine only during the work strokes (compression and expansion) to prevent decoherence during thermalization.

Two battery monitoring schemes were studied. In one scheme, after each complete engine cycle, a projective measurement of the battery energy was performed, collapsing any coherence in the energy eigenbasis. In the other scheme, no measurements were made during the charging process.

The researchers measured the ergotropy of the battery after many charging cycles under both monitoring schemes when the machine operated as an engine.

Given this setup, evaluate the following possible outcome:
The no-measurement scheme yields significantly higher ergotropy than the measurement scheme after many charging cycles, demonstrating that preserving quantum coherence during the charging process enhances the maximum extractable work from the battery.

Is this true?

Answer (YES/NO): NO